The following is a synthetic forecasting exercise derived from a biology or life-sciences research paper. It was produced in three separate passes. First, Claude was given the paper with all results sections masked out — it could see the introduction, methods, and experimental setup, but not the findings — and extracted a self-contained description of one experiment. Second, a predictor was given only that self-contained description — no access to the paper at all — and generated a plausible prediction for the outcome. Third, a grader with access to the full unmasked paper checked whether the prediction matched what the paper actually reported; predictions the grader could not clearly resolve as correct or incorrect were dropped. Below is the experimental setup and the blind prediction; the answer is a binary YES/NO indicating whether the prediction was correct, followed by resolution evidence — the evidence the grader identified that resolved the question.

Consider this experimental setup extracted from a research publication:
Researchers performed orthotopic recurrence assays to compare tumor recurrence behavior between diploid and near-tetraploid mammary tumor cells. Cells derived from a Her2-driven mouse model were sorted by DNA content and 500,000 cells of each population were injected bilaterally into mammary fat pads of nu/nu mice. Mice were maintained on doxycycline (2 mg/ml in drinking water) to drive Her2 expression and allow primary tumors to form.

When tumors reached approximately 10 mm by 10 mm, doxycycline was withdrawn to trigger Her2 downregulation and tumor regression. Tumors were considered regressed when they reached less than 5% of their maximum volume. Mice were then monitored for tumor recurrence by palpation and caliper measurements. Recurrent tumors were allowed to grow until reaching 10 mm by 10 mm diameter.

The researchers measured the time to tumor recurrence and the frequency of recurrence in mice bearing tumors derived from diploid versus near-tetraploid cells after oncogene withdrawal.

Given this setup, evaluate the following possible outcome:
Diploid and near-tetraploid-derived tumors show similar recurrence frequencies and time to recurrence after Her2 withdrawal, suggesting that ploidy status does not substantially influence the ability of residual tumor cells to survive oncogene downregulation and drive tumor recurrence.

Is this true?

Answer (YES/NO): NO